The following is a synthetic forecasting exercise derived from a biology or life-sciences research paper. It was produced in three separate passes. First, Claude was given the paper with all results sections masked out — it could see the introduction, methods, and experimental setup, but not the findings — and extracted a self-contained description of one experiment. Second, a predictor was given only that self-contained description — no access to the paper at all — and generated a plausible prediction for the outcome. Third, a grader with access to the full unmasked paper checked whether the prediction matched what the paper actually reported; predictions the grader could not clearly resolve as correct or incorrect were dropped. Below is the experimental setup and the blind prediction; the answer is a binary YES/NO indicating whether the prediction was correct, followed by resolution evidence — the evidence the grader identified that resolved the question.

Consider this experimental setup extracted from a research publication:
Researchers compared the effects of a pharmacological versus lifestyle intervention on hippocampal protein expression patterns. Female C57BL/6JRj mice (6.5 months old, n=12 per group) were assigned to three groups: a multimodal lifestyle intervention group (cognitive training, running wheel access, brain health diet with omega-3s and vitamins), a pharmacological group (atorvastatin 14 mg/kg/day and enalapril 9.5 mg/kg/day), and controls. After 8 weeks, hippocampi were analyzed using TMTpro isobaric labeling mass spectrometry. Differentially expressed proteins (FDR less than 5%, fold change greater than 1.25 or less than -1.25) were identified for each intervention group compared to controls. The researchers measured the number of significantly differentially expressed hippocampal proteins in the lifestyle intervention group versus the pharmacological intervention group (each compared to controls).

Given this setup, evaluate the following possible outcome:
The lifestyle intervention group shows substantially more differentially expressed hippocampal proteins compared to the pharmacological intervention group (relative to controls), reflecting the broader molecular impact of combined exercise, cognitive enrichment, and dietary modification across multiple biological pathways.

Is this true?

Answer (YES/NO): YES